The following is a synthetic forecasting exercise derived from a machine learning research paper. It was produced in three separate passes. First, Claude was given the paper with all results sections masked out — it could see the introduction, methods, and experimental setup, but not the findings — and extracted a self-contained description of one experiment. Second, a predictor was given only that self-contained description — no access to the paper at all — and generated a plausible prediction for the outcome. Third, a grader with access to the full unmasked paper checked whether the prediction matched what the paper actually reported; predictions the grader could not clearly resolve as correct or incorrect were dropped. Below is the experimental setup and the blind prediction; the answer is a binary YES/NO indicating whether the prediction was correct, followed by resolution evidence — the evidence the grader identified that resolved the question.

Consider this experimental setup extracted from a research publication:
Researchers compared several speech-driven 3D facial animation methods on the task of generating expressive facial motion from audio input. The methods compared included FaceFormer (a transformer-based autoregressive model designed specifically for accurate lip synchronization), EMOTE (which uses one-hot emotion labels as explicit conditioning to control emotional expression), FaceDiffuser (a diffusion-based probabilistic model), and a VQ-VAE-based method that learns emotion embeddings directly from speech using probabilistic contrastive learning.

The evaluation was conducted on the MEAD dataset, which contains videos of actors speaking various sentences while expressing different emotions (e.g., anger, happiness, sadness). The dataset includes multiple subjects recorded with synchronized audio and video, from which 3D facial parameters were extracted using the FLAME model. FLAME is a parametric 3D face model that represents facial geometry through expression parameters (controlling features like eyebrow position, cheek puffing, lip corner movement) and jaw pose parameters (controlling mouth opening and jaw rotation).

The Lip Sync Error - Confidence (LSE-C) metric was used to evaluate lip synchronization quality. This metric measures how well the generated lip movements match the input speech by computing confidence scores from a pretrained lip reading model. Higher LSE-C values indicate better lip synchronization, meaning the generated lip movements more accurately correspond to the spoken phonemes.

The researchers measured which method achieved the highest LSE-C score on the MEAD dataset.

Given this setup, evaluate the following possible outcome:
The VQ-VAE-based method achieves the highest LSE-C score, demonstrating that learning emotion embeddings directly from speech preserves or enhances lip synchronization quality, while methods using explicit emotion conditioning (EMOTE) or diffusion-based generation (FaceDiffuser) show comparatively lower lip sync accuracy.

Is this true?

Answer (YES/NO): NO